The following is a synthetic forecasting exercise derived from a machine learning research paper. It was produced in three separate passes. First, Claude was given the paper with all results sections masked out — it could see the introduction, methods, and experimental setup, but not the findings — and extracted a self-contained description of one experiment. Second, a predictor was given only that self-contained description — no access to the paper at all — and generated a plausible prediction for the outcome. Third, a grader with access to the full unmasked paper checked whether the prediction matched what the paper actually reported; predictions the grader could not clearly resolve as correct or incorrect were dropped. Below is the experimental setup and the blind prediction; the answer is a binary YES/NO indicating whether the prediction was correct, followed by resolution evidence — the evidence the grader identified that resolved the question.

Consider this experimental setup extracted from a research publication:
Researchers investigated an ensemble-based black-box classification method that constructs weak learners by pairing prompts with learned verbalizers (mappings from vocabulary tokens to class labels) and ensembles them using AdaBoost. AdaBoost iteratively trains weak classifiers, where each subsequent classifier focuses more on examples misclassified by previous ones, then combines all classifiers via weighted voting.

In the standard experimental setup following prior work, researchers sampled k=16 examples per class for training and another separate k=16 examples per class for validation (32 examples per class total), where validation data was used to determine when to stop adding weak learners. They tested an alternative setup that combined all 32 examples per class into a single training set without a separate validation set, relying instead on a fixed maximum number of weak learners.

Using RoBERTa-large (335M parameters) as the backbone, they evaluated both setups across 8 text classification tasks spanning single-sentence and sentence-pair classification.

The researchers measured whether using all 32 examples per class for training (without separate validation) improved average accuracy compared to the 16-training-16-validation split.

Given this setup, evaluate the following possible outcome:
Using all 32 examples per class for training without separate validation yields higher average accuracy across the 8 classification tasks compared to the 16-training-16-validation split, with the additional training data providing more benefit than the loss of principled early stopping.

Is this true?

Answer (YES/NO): YES